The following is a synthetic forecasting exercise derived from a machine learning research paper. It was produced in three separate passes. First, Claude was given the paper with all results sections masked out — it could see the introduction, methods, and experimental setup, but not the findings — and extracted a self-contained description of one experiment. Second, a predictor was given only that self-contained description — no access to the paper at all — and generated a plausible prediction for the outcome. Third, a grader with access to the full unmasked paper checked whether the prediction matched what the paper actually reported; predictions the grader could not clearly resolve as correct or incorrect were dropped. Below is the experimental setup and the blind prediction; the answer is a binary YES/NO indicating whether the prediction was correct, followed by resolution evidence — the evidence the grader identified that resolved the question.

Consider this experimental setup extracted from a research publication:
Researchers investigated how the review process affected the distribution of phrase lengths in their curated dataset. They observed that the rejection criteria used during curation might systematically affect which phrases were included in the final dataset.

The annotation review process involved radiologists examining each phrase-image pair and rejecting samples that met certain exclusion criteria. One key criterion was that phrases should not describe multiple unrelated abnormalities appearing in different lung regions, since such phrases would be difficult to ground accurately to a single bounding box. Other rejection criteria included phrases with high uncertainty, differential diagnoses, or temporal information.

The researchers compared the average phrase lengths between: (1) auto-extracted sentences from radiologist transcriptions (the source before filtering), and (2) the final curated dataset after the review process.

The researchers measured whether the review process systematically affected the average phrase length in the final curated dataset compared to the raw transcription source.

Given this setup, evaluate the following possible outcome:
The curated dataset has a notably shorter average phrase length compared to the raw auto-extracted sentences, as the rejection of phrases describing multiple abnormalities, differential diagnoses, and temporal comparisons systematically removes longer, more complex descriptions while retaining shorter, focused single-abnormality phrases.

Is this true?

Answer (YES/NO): YES